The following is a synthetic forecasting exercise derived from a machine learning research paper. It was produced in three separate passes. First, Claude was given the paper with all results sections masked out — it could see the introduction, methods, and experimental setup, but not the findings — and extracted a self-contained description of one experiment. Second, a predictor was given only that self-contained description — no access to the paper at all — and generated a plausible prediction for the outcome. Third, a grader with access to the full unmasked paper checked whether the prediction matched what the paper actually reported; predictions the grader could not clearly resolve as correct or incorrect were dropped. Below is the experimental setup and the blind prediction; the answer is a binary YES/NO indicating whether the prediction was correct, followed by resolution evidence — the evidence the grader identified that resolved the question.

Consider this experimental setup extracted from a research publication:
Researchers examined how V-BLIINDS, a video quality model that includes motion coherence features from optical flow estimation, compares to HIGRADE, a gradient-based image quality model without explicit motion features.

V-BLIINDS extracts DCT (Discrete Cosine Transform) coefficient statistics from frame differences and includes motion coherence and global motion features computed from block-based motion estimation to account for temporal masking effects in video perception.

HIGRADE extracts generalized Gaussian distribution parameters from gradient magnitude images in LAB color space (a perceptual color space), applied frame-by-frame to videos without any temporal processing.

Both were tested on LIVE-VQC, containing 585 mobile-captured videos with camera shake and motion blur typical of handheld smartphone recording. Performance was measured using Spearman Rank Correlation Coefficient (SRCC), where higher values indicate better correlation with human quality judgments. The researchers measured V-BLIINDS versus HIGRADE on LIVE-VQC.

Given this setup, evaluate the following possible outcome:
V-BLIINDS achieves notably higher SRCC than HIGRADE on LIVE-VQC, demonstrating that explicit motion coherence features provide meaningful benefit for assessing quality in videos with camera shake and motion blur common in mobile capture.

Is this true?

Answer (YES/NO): YES